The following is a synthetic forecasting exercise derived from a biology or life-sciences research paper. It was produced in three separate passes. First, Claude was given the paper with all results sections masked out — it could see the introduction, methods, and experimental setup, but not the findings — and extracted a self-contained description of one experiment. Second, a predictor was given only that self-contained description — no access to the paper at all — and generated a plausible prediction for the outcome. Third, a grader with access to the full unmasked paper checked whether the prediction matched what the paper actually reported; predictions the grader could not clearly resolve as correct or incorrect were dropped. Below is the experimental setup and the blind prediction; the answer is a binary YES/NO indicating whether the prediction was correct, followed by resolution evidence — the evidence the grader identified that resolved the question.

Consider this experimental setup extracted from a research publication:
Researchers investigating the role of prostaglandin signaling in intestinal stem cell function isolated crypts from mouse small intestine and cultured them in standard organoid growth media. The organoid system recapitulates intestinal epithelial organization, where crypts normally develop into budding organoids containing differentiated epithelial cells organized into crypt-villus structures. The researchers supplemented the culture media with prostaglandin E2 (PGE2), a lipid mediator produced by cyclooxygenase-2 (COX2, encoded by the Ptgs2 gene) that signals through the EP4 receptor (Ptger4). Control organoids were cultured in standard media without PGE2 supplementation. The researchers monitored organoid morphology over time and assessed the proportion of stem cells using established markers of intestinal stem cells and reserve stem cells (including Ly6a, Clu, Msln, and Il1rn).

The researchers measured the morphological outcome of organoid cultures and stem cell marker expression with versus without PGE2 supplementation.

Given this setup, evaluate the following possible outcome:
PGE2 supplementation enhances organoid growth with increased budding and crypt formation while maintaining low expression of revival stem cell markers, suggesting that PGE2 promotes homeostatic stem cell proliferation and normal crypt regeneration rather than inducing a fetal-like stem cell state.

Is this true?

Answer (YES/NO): NO